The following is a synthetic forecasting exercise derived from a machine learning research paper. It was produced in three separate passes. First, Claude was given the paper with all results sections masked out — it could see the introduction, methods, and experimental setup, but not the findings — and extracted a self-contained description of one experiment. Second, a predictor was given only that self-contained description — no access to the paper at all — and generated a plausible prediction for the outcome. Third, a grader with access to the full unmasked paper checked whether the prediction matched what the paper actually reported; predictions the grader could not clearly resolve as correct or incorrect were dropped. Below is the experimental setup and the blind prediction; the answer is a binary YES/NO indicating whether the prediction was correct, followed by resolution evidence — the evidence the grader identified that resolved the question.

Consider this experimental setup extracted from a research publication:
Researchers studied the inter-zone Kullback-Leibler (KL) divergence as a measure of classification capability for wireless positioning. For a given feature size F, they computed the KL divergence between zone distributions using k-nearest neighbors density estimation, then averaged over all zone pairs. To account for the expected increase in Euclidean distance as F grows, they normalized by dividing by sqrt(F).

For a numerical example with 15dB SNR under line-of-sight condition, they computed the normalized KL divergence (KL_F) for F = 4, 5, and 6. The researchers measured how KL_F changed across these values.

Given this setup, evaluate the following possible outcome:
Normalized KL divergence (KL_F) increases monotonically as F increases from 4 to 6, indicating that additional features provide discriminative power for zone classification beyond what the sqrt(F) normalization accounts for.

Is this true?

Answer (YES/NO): NO